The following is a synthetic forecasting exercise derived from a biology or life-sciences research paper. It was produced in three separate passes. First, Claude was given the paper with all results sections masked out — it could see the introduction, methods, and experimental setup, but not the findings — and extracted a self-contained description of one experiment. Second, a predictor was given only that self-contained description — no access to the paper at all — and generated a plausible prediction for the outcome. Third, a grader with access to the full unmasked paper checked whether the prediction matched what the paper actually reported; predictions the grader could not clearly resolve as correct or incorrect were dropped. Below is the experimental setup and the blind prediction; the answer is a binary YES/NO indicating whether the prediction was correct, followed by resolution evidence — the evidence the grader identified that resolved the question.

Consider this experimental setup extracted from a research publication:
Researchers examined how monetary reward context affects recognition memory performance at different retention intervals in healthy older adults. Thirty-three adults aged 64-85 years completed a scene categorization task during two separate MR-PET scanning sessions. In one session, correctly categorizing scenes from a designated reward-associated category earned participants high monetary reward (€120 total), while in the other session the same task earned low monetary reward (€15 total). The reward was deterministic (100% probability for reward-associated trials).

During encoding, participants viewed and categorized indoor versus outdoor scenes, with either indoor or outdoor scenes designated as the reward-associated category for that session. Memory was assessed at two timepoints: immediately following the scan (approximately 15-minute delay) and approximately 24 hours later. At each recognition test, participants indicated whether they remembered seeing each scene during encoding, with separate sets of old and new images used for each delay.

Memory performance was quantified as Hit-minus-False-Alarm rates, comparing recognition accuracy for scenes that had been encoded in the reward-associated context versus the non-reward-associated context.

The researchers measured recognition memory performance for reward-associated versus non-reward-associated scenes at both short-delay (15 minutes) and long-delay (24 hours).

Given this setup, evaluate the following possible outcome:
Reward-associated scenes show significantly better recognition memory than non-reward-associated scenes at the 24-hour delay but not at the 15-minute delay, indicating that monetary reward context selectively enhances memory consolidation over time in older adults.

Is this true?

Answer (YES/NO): NO